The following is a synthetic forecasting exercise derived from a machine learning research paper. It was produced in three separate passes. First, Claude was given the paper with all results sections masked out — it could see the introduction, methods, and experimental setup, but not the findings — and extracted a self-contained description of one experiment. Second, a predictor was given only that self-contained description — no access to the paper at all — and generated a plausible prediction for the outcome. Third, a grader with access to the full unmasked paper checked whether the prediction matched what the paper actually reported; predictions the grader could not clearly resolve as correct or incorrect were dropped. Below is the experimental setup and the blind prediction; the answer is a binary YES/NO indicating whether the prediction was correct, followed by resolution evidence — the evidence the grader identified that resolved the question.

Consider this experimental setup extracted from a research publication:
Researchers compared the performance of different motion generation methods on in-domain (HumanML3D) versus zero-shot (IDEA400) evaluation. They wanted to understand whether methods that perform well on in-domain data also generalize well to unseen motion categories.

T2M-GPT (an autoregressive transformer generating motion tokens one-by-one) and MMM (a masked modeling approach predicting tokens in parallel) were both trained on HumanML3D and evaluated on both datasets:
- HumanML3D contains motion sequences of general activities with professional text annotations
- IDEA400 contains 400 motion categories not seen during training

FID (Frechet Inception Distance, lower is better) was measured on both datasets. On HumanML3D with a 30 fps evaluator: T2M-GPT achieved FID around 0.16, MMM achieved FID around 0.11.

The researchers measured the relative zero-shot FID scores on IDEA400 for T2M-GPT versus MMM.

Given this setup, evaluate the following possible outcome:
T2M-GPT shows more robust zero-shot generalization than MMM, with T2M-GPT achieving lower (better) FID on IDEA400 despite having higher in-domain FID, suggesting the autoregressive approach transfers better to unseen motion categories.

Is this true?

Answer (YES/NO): NO